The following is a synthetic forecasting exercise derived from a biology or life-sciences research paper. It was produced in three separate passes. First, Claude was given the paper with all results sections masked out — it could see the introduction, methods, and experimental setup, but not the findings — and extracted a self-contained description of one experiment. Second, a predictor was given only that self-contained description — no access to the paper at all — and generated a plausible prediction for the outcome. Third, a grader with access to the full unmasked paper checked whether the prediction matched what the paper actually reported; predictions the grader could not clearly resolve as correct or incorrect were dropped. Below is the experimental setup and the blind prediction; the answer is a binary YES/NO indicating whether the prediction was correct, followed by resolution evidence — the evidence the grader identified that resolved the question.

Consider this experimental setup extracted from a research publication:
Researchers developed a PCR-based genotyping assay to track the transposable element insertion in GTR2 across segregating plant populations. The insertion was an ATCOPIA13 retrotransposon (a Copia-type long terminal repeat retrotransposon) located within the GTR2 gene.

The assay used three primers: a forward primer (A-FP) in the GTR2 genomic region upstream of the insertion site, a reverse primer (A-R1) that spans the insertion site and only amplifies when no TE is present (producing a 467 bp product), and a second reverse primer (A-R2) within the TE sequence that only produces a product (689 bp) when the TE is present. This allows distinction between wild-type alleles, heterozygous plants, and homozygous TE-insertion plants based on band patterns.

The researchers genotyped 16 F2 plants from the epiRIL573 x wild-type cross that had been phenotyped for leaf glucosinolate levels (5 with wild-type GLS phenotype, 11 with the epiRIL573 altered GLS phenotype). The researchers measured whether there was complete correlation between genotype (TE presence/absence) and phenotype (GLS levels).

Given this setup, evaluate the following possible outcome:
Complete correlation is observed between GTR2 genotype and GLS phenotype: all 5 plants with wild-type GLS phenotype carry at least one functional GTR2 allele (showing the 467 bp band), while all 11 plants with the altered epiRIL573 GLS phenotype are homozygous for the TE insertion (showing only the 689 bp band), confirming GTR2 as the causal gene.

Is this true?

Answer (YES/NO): YES